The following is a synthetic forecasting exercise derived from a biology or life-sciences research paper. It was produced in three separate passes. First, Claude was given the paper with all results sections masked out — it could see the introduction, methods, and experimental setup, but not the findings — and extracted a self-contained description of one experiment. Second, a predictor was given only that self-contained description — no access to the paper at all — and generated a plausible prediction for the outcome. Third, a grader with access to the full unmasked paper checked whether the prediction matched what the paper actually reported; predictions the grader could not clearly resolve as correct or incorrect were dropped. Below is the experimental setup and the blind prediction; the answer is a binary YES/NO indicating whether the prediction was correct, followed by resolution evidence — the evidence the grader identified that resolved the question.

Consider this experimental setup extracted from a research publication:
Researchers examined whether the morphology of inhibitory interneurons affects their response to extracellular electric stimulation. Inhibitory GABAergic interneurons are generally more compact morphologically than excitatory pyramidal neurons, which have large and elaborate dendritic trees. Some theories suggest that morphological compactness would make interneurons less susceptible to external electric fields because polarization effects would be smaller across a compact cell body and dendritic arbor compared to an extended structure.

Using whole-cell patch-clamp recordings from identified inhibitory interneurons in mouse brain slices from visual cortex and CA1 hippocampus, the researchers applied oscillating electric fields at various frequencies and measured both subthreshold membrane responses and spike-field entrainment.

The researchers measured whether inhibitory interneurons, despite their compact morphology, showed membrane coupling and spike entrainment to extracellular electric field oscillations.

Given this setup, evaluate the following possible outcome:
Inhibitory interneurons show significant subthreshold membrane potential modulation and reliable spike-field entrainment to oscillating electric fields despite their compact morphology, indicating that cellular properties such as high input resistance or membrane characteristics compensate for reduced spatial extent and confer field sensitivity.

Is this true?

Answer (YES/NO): NO